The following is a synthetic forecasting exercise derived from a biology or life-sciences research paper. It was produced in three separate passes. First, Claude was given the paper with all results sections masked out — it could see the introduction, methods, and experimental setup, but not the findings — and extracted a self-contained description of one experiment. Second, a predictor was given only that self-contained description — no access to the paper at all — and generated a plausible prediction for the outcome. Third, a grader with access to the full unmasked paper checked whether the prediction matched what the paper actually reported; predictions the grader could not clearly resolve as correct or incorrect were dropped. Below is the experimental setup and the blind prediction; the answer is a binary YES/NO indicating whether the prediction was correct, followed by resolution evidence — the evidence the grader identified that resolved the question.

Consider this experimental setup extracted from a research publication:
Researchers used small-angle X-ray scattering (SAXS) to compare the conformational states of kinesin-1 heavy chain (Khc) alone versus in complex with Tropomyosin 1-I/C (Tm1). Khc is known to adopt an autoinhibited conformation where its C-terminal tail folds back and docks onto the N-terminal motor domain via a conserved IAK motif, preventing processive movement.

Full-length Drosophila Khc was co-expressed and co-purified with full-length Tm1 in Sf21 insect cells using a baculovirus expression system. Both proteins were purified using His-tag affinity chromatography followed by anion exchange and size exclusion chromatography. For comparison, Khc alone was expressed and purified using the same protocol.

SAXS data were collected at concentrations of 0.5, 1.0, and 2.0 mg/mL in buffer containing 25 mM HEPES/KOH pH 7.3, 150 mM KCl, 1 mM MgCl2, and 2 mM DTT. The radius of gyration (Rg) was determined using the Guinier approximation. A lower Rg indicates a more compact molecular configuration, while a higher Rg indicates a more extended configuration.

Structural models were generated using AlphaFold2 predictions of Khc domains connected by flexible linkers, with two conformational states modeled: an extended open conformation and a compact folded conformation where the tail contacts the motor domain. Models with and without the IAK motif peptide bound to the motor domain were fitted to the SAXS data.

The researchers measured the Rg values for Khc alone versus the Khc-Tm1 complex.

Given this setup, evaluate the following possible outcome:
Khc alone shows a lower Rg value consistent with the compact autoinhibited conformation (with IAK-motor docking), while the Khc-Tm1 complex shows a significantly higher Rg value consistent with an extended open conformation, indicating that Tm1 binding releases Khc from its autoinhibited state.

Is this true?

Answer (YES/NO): NO